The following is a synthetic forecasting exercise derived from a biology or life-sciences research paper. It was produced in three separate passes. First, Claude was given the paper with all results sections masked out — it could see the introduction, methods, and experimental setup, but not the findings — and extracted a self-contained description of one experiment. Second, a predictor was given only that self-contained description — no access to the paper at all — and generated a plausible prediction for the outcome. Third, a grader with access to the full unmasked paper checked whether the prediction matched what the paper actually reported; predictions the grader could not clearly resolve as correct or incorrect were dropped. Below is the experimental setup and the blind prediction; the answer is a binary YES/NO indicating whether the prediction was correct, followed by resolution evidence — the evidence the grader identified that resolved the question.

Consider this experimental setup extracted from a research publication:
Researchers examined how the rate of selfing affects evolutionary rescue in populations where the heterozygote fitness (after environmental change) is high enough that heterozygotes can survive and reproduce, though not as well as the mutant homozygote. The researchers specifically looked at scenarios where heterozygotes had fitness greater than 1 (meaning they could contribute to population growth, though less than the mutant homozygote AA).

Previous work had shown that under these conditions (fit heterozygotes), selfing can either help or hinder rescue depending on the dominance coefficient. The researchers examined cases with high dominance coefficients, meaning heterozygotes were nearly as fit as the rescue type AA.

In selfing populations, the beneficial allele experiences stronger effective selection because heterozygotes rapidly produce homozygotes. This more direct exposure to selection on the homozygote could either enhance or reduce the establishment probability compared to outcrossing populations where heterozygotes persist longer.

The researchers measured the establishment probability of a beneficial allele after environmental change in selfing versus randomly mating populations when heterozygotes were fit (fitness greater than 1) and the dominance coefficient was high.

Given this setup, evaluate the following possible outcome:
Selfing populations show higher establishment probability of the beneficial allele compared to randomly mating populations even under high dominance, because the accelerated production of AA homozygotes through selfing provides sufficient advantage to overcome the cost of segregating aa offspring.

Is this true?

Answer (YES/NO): NO